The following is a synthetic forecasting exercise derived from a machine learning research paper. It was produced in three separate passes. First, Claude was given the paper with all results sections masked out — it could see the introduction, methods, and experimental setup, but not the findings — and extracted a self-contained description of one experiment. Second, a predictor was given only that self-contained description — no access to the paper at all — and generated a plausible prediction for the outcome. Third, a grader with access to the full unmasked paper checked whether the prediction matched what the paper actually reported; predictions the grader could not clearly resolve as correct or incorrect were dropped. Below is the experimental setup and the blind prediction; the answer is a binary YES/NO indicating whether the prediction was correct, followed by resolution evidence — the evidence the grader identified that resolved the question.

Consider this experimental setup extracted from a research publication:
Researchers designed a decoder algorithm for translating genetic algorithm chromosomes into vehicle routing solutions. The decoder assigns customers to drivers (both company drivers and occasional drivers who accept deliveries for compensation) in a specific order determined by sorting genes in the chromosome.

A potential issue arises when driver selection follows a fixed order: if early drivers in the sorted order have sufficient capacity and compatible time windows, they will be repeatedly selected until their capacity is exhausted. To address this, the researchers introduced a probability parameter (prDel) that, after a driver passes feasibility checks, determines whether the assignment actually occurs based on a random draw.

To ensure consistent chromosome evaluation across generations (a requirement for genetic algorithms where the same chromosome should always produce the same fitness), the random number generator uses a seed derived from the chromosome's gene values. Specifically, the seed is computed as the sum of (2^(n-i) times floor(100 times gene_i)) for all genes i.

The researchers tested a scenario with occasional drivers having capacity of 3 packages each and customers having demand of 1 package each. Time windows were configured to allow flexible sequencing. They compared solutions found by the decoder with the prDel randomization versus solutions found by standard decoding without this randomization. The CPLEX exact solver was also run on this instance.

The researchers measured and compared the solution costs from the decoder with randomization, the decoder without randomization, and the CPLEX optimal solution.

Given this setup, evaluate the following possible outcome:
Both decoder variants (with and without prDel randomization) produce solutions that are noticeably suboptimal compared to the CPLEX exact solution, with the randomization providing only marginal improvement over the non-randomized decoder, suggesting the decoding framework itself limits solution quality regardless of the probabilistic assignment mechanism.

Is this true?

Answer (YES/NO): NO